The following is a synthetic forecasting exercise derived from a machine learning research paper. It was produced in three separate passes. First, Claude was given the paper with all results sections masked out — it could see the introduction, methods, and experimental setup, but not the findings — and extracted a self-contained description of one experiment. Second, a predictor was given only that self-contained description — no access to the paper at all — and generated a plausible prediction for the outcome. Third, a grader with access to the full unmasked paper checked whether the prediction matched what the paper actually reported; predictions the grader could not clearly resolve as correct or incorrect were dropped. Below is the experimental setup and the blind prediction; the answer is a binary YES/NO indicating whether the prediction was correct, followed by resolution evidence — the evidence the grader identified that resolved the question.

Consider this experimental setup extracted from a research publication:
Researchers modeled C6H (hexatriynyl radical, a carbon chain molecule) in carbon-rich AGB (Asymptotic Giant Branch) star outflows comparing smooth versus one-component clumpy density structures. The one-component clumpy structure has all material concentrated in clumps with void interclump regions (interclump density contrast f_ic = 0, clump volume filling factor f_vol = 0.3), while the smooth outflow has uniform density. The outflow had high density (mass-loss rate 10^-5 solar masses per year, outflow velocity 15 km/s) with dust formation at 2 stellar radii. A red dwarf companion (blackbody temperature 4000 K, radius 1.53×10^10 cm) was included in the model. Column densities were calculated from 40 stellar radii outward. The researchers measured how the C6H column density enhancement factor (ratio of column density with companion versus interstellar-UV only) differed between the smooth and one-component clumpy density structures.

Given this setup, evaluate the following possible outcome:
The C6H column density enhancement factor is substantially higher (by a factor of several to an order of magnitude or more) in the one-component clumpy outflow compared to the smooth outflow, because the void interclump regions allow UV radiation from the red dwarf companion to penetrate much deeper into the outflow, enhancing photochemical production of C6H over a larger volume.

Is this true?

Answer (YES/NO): YES